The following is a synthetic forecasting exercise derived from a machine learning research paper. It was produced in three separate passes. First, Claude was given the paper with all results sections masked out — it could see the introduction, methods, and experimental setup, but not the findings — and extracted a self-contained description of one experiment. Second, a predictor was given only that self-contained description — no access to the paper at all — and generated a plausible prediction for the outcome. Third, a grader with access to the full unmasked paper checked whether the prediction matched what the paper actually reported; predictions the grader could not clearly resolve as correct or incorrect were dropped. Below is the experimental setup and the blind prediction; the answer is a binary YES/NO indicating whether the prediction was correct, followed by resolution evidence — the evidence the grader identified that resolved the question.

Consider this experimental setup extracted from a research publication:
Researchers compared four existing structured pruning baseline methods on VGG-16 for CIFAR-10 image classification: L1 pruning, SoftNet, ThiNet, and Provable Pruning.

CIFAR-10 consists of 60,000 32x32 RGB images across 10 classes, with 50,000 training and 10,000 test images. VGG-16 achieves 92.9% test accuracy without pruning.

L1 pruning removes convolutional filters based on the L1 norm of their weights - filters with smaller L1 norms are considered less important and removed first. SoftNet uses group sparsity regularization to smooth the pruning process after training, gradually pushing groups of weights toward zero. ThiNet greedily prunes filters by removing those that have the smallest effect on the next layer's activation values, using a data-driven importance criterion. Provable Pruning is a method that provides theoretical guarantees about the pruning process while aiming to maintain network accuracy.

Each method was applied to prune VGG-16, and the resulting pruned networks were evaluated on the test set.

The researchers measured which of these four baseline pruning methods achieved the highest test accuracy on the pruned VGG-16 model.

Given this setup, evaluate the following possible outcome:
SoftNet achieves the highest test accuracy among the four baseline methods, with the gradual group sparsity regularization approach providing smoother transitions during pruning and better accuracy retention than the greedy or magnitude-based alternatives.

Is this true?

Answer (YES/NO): NO